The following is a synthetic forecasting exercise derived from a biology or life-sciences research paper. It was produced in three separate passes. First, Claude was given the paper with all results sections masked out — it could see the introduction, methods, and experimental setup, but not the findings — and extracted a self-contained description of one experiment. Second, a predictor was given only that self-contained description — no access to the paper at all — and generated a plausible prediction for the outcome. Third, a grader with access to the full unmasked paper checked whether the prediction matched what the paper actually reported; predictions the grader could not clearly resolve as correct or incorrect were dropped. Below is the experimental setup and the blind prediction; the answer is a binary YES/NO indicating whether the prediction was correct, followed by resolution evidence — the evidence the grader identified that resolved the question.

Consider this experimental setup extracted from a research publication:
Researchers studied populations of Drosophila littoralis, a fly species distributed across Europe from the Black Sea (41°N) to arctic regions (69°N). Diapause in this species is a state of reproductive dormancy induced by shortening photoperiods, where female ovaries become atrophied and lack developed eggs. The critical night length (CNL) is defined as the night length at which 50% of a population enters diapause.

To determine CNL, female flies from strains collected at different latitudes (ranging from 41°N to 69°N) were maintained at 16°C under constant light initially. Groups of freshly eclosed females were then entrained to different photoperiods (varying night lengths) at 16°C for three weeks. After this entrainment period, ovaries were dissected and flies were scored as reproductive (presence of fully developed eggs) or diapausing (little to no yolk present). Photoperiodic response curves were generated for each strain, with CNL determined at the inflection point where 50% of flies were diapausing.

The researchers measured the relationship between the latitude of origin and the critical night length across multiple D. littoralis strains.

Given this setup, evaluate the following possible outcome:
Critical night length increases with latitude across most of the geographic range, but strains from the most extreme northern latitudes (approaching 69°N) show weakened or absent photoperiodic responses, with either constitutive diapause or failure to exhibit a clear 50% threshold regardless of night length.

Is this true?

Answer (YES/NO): NO